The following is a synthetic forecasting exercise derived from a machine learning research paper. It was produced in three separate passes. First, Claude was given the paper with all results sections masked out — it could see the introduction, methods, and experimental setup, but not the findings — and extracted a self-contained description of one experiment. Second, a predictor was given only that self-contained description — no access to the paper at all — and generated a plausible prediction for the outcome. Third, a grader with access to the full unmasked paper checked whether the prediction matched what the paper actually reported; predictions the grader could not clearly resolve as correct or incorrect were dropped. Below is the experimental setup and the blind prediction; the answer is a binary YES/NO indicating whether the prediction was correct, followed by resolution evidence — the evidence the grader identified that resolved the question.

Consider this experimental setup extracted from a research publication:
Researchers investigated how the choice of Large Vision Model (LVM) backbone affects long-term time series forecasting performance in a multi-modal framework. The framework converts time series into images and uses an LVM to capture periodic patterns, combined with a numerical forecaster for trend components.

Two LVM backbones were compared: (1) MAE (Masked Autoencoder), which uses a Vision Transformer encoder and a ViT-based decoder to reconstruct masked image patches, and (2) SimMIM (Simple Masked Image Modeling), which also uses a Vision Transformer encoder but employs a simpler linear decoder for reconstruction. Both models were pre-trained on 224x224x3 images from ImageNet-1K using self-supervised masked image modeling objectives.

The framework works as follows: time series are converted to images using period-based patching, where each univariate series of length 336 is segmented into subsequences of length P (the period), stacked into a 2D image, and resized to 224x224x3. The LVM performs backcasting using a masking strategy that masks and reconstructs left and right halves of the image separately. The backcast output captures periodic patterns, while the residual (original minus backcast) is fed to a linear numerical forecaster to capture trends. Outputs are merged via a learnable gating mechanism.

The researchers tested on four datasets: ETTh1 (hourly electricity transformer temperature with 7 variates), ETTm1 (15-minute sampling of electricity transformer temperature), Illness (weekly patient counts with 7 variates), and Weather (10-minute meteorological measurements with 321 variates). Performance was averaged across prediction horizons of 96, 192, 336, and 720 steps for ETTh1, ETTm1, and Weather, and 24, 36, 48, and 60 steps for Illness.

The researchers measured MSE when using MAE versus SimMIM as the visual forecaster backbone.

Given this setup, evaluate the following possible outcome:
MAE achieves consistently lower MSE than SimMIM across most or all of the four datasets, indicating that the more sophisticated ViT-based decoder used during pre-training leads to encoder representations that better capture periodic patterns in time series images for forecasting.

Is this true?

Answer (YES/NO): YES